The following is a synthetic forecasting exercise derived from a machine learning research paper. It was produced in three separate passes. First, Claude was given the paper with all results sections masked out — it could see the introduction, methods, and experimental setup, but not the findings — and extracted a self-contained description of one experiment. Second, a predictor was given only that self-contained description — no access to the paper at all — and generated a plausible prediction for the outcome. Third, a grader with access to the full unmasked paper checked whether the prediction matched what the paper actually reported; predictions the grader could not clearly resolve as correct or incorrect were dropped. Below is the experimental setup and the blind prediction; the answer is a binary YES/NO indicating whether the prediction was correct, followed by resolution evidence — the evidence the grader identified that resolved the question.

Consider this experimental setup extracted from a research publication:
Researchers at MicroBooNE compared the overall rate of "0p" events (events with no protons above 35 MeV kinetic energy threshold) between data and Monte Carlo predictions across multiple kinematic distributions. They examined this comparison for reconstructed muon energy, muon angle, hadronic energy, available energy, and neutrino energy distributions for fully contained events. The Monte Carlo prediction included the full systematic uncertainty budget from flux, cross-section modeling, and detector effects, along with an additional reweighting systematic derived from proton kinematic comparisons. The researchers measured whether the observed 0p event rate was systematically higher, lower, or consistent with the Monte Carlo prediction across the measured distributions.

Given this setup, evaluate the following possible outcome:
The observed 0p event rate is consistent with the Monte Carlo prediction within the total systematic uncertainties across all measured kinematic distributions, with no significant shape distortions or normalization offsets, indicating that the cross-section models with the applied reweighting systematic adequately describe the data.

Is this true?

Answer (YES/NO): NO